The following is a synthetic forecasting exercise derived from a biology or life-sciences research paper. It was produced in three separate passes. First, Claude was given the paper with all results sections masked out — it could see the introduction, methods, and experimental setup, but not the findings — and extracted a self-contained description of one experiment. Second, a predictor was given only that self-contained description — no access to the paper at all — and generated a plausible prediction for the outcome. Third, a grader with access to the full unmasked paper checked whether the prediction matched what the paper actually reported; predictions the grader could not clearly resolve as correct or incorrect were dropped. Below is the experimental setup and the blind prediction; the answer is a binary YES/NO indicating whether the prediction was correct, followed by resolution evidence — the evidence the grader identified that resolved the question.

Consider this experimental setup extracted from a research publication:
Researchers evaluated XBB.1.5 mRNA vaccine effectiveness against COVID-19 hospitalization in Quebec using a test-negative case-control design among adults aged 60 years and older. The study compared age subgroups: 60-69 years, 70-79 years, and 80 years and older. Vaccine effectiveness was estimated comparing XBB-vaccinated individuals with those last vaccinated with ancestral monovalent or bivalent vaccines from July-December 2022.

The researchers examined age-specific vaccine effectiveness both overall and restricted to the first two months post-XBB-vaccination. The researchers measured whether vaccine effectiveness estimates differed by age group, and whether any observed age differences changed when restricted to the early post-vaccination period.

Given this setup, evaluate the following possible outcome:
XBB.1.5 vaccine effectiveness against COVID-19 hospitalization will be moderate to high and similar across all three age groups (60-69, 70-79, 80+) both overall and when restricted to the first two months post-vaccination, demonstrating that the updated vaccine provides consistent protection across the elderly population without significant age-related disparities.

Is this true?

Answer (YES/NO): NO